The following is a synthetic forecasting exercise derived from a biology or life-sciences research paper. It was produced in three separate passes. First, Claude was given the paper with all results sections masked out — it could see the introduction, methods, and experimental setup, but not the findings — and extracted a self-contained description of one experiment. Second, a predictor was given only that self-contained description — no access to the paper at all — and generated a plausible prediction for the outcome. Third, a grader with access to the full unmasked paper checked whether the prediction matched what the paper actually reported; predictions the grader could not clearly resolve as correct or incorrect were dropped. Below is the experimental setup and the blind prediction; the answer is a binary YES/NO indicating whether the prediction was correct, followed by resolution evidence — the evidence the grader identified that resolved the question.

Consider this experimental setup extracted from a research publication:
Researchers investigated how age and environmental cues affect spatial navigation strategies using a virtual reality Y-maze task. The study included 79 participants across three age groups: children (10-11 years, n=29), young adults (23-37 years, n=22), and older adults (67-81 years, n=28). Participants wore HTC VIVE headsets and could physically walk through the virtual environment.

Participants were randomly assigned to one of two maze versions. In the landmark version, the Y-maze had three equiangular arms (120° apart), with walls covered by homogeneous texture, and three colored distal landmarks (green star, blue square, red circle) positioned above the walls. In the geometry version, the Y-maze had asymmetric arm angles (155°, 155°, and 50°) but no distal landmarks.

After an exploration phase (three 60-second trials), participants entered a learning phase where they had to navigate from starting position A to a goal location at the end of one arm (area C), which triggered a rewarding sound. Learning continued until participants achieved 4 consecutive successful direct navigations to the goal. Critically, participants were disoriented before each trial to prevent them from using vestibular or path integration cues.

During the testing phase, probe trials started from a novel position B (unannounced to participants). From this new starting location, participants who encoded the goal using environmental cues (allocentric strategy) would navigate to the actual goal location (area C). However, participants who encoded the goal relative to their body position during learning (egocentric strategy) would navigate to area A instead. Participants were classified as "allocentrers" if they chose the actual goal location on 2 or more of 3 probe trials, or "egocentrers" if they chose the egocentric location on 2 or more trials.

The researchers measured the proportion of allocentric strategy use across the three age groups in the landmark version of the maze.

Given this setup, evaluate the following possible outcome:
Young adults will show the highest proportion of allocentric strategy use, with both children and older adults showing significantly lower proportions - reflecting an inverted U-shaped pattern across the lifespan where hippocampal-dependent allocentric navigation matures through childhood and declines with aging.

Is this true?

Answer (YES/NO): YES